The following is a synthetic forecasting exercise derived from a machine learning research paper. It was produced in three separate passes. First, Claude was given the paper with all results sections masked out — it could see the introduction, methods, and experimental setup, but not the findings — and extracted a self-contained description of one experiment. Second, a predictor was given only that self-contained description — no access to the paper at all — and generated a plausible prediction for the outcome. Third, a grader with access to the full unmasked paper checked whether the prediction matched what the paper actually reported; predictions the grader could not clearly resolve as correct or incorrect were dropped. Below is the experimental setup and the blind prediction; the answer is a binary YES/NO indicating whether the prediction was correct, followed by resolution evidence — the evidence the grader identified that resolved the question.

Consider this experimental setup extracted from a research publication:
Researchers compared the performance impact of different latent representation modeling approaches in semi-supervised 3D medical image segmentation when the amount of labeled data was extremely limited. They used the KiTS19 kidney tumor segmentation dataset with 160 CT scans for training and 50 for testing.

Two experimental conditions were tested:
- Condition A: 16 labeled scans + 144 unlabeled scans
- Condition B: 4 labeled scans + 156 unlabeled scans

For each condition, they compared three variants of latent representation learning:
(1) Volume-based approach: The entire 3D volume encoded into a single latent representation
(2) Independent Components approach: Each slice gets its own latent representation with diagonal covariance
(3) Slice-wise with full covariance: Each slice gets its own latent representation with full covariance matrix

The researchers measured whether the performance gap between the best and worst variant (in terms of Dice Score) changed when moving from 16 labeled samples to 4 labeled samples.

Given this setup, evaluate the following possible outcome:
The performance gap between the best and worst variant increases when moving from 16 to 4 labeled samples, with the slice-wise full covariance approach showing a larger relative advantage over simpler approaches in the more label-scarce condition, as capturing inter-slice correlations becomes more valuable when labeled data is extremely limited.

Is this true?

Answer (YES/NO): NO